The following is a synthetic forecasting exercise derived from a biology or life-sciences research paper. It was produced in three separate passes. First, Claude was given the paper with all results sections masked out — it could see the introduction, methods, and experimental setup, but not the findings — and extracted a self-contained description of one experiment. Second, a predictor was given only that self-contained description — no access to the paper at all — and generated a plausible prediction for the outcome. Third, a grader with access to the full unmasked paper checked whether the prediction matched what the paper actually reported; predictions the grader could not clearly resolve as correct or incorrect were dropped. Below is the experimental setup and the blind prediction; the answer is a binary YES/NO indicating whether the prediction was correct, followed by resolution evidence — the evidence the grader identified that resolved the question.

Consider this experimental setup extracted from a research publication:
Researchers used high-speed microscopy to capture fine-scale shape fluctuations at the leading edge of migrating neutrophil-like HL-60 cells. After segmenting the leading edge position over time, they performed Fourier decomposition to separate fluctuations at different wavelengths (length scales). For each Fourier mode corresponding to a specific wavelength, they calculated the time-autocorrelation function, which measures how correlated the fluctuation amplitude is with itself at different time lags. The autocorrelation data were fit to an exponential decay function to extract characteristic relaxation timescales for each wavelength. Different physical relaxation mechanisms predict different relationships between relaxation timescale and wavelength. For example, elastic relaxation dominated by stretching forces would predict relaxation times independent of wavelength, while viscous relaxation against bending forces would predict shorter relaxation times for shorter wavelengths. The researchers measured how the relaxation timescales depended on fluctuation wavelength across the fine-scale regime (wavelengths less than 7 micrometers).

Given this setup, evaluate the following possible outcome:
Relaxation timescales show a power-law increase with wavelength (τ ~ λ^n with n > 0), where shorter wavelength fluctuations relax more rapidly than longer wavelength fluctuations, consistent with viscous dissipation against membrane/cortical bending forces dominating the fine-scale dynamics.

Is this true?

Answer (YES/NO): YES